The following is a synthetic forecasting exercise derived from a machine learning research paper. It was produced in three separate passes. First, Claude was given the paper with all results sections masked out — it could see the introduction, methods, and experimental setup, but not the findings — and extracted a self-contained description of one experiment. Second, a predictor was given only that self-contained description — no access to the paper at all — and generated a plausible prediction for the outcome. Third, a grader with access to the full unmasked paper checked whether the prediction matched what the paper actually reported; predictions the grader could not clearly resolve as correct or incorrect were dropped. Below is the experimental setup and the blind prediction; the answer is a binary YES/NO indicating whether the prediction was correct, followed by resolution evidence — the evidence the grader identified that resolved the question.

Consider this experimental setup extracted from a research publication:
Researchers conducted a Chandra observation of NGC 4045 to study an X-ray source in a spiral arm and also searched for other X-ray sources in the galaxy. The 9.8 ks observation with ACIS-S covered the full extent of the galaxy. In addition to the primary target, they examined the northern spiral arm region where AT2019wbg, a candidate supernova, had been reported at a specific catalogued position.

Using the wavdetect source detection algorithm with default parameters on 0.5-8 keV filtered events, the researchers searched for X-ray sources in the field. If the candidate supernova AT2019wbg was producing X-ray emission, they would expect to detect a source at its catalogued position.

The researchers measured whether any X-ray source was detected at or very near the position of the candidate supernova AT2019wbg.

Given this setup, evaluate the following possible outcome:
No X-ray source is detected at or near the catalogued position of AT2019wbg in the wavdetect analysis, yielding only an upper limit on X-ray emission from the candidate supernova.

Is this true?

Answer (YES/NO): NO